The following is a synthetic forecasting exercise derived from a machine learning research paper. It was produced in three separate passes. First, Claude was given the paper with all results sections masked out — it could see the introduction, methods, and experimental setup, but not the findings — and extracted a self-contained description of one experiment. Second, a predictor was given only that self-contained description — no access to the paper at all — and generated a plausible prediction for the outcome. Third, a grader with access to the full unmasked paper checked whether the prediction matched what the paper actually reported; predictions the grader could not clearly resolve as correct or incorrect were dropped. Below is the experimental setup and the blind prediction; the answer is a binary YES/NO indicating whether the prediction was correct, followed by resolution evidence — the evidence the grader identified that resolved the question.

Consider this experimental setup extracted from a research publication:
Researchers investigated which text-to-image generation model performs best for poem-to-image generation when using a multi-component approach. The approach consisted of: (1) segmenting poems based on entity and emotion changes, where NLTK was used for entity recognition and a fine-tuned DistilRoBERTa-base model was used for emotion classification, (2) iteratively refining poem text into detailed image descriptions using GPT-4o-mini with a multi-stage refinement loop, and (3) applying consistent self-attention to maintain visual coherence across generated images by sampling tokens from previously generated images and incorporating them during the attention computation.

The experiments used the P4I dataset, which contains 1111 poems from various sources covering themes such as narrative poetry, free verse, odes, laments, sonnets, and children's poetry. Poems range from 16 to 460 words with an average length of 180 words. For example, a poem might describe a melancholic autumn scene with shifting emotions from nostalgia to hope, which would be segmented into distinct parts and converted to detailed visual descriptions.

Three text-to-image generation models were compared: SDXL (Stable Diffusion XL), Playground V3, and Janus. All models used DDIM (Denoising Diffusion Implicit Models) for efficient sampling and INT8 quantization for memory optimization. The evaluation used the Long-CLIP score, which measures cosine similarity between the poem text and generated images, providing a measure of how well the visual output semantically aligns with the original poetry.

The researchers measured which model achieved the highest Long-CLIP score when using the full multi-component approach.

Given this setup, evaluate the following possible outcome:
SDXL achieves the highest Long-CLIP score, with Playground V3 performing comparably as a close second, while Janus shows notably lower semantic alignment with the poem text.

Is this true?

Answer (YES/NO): NO